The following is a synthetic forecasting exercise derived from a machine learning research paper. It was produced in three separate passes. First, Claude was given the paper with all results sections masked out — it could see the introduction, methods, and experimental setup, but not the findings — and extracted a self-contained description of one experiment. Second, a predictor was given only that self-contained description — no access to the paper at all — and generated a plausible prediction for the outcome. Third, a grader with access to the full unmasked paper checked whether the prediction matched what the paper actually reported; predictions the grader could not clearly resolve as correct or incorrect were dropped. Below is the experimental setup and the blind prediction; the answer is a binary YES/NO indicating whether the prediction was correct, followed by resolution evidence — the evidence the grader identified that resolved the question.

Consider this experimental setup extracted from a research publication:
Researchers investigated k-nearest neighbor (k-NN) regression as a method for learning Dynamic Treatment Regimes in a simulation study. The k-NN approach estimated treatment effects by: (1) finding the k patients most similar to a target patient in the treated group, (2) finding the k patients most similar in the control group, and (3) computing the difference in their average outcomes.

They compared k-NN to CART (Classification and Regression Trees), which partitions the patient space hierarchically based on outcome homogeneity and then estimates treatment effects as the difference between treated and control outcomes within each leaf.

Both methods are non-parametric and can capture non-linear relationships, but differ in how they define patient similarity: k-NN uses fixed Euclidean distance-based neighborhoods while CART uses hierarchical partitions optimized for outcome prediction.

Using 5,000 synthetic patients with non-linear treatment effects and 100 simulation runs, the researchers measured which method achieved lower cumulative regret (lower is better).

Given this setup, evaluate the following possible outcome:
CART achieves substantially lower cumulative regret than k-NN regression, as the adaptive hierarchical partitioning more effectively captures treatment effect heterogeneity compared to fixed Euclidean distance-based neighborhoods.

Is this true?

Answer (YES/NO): NO